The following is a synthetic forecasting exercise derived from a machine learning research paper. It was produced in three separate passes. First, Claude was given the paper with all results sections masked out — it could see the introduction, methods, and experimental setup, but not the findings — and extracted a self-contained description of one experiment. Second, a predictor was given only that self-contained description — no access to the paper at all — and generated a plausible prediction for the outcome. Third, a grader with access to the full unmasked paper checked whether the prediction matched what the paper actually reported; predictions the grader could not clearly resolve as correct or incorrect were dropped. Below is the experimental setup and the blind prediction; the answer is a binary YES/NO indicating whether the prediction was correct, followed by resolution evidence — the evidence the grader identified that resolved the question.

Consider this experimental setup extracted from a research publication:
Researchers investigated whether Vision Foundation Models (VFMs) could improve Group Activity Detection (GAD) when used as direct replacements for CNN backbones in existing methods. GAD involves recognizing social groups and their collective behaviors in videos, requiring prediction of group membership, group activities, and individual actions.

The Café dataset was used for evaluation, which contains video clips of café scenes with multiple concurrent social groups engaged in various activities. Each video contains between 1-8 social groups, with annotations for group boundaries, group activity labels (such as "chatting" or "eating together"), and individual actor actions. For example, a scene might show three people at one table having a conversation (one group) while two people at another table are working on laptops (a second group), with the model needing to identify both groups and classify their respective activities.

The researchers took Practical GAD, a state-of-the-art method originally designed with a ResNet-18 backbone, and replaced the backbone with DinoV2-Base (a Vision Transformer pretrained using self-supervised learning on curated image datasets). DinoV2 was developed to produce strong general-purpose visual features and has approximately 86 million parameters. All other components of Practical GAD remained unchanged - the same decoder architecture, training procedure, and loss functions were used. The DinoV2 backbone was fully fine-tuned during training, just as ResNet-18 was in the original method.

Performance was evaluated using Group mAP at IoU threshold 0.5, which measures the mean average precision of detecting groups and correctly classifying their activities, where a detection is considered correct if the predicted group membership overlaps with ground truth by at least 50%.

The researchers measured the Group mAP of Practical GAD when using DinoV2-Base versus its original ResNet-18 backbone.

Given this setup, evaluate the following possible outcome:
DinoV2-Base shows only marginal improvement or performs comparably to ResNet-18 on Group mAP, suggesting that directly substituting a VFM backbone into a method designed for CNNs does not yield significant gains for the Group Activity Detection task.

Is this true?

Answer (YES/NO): NO